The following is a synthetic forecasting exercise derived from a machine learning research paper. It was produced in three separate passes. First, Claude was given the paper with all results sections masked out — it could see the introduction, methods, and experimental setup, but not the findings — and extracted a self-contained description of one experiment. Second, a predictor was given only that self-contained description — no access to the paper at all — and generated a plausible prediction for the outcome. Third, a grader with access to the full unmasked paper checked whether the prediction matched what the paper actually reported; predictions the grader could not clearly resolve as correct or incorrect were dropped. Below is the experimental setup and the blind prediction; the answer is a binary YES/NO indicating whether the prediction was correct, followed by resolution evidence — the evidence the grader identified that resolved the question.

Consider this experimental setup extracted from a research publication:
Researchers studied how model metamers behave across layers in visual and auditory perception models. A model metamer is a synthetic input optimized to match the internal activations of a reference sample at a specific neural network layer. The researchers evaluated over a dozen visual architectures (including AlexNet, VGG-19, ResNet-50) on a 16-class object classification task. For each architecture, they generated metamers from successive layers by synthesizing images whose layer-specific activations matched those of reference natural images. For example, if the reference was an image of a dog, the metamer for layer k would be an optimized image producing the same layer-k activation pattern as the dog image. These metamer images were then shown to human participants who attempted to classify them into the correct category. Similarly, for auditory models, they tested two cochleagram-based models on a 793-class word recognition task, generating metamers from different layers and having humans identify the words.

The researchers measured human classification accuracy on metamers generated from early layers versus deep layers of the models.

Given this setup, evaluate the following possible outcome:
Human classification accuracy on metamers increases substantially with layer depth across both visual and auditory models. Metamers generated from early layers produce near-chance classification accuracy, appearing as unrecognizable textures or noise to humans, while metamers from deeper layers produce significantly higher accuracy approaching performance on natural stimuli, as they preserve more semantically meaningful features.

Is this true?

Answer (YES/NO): NO